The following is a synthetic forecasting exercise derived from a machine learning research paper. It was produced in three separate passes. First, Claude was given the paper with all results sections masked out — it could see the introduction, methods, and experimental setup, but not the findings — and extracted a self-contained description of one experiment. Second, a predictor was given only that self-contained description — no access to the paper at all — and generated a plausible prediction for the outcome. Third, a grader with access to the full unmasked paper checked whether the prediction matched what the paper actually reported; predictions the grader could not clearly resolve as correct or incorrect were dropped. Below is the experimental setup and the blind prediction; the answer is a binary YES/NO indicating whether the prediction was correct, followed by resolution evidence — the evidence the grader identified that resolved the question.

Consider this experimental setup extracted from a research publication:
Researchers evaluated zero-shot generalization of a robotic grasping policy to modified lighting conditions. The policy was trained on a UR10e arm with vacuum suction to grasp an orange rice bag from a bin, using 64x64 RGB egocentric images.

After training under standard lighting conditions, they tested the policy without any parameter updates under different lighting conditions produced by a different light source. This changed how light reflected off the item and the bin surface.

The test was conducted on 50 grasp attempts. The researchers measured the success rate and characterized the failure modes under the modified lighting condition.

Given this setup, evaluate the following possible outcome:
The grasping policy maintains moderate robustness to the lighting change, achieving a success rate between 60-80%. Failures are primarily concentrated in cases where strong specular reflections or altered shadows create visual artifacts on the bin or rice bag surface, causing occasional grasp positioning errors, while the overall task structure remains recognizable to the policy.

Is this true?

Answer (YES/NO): NO